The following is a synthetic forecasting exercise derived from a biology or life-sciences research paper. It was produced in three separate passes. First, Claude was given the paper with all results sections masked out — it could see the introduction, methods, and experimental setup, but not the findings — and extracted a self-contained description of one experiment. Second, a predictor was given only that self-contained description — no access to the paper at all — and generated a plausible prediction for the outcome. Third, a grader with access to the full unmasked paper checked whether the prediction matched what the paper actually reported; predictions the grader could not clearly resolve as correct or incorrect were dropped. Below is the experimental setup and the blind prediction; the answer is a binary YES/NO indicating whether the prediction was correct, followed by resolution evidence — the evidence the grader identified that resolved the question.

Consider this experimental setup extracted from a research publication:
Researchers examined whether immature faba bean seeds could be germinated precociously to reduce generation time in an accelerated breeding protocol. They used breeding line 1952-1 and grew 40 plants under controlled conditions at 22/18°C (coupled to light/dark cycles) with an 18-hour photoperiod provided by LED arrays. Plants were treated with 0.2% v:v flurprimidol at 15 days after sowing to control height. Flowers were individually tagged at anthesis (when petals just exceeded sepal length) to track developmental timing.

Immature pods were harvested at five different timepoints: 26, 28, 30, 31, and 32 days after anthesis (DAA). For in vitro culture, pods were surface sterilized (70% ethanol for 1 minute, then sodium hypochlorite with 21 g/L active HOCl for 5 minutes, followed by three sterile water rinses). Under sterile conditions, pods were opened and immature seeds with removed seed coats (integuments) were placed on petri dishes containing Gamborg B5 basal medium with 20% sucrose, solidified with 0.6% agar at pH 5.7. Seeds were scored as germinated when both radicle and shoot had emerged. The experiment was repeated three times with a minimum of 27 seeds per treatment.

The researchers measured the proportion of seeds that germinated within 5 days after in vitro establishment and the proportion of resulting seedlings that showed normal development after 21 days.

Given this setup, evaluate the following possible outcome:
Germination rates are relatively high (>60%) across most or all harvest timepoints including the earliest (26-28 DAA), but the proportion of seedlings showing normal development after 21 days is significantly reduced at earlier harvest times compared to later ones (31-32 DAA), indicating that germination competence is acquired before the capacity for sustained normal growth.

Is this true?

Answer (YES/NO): YES